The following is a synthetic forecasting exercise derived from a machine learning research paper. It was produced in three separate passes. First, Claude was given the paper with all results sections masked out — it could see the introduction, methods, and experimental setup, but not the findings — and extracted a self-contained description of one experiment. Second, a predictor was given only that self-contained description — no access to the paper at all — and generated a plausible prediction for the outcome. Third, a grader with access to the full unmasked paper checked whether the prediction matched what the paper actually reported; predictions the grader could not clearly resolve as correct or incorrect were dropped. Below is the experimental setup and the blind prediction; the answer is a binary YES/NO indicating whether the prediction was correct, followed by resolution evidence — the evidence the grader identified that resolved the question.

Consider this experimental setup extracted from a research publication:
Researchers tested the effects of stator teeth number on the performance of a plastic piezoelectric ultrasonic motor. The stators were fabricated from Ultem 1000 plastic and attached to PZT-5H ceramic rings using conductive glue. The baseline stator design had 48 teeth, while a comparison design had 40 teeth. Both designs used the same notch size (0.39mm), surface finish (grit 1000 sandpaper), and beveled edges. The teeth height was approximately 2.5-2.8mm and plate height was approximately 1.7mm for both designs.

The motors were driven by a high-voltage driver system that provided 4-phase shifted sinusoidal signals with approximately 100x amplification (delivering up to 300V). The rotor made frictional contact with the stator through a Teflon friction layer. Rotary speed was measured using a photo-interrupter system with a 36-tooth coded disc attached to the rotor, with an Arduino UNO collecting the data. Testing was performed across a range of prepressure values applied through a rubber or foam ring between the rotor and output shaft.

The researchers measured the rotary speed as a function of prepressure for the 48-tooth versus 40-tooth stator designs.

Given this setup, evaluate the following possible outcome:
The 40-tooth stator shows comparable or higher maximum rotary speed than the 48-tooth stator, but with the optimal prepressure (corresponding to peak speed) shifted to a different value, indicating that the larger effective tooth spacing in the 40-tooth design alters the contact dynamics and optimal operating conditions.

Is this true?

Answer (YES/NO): NO